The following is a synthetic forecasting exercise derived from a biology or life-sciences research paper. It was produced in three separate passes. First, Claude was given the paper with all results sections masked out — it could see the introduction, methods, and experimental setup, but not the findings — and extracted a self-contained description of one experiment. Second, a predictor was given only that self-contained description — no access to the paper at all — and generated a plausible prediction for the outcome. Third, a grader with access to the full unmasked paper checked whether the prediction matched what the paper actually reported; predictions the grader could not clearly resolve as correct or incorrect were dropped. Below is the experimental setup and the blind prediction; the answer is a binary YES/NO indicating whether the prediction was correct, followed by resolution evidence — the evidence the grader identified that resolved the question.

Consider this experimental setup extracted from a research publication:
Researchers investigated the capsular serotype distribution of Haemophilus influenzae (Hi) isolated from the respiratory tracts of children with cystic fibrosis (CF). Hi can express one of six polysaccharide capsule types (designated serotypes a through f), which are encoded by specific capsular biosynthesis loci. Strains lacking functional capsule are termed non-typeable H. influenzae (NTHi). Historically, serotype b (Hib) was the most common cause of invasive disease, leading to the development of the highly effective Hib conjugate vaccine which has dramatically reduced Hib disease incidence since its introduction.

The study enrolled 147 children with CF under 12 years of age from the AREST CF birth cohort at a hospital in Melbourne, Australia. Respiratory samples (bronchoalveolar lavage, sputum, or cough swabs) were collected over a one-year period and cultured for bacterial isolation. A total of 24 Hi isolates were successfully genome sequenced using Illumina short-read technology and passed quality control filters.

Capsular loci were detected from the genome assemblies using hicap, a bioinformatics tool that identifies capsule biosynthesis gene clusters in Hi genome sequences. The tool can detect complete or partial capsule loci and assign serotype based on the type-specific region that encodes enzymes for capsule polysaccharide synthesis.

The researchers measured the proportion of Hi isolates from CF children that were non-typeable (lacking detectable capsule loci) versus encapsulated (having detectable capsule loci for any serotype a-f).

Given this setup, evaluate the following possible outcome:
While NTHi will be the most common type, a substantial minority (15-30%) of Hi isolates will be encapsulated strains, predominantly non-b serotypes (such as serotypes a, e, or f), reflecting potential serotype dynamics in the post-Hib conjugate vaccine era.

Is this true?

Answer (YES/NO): NO